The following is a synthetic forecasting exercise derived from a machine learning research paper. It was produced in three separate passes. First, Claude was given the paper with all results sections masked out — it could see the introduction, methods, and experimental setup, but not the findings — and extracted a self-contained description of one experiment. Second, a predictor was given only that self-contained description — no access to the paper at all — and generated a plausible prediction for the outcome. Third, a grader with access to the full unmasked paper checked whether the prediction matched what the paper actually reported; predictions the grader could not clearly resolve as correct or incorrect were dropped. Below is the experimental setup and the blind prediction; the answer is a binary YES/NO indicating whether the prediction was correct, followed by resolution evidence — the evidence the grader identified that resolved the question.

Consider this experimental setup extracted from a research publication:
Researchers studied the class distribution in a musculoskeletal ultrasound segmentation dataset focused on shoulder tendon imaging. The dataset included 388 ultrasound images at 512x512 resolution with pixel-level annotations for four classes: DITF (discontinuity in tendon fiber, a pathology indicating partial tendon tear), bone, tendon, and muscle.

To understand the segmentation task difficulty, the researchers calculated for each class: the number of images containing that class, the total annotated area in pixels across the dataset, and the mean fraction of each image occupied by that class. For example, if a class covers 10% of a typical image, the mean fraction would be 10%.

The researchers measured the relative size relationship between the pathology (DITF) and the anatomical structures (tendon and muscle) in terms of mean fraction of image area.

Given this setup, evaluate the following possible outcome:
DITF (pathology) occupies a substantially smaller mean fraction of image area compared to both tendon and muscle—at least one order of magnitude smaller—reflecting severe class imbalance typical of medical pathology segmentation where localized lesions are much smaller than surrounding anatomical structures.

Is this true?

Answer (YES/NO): YES